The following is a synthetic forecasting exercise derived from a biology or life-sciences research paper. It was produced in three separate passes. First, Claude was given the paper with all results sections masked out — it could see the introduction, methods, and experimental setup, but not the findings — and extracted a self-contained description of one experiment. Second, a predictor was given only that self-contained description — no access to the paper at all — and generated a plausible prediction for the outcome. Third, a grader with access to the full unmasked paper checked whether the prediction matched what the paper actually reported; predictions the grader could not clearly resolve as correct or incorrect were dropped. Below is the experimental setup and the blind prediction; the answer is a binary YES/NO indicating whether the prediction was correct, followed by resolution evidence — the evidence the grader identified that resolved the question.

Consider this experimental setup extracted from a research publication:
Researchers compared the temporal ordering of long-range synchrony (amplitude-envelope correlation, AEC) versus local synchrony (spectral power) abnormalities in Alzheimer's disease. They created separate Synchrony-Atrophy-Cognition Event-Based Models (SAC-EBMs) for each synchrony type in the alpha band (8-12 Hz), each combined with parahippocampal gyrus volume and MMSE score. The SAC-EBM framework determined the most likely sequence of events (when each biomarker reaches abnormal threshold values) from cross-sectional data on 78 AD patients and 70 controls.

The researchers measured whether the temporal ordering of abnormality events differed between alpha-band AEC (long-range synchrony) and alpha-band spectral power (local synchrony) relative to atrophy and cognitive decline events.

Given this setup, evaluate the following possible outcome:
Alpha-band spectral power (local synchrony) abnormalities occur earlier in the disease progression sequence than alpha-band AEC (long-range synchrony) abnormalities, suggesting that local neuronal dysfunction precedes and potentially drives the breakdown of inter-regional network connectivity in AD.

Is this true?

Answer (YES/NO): NO